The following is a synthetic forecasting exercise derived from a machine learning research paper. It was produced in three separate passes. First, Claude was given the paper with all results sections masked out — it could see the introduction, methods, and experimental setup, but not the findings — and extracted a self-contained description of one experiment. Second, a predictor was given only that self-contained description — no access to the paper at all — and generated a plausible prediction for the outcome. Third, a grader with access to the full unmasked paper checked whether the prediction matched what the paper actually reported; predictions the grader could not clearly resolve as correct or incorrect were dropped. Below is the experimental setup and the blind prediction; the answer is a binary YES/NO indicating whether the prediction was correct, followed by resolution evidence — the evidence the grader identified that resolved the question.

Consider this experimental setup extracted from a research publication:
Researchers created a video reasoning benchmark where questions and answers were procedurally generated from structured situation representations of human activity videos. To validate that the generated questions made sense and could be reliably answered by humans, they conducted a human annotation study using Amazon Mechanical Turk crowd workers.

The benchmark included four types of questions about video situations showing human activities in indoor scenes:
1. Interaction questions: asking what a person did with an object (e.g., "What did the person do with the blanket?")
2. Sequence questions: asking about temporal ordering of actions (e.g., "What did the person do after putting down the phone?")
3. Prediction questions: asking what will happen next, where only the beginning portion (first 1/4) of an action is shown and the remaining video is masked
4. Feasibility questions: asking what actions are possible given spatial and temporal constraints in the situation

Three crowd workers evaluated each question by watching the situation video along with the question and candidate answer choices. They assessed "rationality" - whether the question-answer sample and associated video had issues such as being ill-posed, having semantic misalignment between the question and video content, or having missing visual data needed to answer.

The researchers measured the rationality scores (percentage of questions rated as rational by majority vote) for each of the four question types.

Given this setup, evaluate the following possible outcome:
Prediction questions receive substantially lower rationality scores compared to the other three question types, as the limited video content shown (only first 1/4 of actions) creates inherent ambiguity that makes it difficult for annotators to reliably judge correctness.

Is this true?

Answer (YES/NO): NO